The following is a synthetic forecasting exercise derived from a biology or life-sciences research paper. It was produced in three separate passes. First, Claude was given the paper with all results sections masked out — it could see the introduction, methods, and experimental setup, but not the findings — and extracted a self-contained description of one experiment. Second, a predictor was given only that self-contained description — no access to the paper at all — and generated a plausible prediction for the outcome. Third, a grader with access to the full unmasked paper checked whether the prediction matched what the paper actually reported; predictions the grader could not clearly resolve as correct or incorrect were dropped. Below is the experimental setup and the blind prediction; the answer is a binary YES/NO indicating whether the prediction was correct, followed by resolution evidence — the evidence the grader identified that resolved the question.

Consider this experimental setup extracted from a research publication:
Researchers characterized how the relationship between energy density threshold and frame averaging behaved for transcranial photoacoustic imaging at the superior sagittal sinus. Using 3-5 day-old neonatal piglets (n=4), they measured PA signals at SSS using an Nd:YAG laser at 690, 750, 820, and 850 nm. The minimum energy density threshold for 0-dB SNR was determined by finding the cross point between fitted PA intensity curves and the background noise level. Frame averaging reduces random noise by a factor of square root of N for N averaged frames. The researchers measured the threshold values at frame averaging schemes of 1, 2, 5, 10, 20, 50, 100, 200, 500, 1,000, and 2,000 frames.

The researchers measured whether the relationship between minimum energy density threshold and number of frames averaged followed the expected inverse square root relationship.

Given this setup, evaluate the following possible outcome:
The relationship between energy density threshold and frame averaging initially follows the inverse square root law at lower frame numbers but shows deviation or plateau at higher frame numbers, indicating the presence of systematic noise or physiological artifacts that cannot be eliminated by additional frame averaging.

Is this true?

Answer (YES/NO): NO